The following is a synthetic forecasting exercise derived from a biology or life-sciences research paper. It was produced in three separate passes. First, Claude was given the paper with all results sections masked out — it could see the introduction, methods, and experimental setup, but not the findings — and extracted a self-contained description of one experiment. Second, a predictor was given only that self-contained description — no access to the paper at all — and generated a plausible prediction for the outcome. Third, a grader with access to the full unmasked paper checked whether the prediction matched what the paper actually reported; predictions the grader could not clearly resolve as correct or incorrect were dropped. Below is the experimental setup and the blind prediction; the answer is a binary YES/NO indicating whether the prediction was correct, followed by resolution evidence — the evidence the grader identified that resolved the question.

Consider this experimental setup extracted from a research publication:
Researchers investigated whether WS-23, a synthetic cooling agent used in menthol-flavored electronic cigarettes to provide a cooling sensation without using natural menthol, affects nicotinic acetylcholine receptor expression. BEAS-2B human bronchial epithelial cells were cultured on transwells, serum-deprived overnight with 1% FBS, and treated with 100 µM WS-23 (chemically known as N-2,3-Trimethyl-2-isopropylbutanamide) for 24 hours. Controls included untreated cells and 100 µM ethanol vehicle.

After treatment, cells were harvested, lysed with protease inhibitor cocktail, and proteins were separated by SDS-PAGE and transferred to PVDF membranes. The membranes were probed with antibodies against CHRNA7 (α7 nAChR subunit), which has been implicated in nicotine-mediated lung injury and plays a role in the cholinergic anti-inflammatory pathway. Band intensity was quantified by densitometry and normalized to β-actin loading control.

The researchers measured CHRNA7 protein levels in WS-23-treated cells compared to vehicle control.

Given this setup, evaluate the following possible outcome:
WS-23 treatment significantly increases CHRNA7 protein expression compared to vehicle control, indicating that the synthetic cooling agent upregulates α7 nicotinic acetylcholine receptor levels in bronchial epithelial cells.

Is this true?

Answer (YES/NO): YES